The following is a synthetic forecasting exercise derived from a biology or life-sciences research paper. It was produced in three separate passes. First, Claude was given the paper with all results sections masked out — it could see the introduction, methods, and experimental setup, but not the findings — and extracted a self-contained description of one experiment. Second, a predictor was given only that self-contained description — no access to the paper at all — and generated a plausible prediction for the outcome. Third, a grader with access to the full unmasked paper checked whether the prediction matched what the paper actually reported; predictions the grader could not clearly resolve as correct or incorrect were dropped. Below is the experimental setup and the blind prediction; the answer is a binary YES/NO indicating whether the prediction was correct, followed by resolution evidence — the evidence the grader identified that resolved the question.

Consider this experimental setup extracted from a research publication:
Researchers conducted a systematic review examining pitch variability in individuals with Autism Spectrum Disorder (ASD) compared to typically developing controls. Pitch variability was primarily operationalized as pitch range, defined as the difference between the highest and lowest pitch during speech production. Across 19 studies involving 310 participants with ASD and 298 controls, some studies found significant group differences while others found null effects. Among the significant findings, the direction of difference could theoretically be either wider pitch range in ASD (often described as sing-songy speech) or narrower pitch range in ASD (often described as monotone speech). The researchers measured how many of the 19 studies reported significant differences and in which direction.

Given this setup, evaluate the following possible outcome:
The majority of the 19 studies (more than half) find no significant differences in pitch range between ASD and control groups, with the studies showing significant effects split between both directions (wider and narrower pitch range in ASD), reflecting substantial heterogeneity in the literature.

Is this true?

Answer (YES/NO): NO